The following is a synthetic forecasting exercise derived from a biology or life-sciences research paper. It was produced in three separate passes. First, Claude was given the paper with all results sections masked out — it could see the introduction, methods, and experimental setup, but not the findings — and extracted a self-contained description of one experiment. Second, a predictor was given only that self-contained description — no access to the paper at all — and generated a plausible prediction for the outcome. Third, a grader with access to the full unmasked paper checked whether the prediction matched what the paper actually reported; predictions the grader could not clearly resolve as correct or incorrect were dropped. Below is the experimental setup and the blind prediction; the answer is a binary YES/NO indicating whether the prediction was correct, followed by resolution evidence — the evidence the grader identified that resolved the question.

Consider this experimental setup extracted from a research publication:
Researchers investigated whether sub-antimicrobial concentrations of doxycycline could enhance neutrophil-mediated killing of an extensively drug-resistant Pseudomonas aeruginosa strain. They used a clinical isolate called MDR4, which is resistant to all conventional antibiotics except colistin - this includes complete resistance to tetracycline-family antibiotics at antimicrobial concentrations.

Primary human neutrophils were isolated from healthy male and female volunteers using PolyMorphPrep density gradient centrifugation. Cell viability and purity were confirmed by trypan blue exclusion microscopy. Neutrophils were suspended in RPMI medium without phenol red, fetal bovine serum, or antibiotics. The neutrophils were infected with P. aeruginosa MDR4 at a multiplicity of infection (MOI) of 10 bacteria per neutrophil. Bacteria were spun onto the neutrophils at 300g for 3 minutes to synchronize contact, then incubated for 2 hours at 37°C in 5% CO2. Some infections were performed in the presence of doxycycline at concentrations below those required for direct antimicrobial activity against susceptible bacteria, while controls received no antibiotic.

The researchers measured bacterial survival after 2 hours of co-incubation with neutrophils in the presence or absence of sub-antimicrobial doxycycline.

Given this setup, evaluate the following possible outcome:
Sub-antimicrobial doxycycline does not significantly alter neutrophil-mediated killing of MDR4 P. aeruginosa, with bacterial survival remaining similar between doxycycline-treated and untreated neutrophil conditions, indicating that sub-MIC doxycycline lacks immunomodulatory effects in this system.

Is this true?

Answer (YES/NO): NO